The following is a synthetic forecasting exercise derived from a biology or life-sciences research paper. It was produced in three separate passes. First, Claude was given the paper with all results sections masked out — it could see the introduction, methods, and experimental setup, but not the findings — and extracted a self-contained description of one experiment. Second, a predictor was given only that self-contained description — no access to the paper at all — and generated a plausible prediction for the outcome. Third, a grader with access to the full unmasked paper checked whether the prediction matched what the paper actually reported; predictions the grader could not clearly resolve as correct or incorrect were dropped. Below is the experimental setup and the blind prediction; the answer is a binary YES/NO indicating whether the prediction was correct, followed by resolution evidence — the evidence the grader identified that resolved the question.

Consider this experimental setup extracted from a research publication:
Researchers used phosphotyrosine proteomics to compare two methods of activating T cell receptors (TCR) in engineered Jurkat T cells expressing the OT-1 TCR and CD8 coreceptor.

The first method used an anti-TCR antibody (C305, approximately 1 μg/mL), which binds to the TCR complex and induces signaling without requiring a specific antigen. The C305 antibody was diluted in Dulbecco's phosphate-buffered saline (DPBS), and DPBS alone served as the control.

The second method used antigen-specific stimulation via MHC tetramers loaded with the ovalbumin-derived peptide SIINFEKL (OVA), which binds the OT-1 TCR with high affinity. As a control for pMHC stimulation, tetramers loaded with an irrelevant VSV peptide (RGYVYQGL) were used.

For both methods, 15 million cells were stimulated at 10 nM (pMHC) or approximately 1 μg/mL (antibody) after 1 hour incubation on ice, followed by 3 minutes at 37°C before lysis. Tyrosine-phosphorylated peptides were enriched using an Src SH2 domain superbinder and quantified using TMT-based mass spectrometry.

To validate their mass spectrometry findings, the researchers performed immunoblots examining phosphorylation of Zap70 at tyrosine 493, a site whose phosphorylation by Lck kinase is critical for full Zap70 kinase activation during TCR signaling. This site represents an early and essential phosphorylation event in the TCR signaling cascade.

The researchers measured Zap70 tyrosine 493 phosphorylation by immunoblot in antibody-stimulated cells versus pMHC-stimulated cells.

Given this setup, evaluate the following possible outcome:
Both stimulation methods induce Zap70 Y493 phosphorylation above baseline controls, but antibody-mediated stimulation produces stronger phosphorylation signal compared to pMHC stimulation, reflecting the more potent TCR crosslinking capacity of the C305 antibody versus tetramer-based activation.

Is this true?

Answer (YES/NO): NO